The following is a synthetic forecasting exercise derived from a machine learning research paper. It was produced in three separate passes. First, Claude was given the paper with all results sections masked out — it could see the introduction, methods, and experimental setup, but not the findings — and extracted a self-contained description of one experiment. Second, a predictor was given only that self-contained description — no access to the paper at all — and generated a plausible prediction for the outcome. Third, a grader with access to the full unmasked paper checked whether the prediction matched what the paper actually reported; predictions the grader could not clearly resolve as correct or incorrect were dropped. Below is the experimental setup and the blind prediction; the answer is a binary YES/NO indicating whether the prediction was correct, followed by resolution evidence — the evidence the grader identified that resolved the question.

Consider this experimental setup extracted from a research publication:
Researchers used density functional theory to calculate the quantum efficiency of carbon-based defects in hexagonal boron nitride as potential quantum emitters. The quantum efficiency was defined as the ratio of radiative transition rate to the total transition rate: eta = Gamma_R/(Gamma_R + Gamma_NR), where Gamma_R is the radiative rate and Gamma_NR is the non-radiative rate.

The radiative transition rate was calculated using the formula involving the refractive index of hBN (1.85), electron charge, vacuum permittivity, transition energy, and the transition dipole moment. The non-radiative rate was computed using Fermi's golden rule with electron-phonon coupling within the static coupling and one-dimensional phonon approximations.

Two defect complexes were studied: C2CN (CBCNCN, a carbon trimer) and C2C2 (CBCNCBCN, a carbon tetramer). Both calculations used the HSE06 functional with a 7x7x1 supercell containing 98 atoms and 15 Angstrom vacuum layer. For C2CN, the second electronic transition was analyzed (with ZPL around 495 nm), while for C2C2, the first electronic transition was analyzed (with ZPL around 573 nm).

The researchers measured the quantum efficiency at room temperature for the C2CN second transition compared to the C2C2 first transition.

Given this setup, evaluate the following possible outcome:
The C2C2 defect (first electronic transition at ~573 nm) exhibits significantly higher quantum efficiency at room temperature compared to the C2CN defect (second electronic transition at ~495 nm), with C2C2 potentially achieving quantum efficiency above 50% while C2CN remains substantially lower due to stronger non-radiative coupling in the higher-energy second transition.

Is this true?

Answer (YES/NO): NO